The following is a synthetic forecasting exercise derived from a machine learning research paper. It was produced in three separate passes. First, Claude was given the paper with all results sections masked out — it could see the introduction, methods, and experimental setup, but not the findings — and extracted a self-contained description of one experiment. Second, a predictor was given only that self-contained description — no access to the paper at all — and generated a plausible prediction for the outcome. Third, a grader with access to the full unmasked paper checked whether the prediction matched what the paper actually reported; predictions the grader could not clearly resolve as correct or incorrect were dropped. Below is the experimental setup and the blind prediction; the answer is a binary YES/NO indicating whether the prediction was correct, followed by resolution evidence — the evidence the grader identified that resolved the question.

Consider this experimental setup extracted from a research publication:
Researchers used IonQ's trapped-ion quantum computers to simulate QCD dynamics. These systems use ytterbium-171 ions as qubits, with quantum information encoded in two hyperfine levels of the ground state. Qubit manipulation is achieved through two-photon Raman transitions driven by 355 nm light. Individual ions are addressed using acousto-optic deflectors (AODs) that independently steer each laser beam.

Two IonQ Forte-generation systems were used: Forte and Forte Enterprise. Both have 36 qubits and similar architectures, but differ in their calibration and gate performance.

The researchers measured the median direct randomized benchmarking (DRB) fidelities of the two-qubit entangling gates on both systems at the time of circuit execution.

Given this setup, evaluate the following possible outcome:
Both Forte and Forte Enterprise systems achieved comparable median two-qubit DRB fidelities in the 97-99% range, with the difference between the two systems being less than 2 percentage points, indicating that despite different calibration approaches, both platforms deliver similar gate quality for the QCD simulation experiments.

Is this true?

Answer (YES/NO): NO